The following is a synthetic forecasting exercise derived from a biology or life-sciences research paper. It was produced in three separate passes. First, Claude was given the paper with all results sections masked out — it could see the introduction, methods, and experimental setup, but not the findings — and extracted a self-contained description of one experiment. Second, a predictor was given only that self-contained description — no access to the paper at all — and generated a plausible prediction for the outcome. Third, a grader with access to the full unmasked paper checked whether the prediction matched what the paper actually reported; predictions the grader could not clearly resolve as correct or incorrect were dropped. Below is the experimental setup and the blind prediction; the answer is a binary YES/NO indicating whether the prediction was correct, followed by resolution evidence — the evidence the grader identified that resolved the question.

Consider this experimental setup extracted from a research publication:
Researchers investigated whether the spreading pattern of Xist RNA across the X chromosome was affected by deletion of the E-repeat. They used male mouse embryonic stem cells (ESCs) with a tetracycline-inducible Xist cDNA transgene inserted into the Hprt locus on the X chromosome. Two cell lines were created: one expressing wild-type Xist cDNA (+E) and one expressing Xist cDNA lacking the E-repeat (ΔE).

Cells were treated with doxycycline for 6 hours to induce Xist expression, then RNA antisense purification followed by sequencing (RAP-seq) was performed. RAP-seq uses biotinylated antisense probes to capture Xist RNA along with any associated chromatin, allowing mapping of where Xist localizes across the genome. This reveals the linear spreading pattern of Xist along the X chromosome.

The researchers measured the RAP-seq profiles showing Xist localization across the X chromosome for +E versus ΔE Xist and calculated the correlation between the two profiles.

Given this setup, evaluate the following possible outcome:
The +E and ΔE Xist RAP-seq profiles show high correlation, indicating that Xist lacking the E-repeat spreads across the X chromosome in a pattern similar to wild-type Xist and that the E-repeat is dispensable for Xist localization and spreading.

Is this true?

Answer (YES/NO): YES